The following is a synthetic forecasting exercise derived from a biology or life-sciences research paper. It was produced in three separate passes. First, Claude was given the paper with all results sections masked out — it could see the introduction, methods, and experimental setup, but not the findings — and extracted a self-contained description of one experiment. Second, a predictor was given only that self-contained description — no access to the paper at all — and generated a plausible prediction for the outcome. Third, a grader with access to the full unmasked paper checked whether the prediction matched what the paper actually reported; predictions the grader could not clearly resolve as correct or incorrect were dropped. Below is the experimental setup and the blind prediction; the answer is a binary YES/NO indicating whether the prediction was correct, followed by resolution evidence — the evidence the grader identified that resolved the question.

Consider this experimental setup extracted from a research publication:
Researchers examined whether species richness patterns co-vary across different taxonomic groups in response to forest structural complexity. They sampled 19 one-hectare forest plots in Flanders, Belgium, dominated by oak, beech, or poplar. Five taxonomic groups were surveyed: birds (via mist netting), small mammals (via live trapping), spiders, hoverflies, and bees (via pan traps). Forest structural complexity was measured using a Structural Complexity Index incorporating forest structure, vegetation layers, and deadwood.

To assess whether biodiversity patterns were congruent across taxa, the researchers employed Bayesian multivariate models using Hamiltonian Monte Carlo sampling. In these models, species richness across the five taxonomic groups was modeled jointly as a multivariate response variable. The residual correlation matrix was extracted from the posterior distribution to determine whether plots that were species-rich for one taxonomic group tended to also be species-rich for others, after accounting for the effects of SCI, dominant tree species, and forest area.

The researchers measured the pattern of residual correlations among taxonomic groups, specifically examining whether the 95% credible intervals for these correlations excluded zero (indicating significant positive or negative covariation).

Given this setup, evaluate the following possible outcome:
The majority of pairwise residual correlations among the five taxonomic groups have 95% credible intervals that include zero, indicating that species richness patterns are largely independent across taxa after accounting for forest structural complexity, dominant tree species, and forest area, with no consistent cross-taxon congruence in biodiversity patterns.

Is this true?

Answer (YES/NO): YES